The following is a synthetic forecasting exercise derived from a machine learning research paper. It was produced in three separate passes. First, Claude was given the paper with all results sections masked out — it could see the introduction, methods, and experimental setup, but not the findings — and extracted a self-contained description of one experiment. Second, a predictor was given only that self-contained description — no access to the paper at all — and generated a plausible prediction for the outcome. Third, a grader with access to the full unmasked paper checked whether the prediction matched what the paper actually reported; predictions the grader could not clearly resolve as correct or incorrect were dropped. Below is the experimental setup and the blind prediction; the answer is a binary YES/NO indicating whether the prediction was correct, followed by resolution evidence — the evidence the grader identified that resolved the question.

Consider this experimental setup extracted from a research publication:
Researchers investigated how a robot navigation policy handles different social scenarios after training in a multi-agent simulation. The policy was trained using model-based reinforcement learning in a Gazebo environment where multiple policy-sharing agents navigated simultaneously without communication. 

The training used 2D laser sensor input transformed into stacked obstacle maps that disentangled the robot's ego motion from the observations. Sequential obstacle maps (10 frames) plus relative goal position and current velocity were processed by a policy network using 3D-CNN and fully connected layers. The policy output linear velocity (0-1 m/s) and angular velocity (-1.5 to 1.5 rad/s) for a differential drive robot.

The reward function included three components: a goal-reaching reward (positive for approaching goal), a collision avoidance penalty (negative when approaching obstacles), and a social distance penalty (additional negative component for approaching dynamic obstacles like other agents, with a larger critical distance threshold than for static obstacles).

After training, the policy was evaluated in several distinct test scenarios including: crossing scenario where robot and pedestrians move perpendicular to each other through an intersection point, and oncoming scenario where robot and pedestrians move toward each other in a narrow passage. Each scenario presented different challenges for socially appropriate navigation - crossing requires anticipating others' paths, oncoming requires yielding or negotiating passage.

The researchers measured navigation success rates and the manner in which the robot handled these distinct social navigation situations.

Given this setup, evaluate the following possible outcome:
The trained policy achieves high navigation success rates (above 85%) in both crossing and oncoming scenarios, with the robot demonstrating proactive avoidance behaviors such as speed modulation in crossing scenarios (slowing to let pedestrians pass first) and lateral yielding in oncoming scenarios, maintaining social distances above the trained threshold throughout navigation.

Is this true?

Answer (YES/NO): NO